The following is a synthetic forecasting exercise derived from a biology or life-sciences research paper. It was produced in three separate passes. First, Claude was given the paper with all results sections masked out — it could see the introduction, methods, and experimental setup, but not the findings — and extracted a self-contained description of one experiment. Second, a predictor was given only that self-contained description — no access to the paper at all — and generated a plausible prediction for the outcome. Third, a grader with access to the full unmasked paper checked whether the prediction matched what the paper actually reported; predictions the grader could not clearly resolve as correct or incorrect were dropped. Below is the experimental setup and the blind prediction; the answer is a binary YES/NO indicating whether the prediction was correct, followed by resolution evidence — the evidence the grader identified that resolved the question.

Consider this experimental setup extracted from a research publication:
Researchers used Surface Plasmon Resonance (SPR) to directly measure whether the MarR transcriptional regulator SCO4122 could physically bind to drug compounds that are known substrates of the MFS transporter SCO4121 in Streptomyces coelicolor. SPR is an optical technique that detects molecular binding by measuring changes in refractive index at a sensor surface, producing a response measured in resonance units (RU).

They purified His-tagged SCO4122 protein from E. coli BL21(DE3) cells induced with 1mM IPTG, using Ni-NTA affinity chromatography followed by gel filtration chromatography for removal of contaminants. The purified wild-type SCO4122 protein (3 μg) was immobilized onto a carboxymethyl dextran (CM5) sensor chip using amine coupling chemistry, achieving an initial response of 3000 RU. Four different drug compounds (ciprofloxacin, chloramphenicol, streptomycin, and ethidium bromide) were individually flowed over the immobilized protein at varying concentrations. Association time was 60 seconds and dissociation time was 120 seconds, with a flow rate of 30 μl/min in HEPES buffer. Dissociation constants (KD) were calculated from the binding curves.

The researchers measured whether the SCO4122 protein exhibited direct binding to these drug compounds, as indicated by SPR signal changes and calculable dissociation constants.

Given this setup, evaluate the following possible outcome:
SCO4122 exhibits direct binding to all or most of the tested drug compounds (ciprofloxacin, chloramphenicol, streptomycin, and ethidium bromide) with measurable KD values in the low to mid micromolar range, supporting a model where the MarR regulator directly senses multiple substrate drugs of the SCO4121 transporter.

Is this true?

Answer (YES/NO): NO